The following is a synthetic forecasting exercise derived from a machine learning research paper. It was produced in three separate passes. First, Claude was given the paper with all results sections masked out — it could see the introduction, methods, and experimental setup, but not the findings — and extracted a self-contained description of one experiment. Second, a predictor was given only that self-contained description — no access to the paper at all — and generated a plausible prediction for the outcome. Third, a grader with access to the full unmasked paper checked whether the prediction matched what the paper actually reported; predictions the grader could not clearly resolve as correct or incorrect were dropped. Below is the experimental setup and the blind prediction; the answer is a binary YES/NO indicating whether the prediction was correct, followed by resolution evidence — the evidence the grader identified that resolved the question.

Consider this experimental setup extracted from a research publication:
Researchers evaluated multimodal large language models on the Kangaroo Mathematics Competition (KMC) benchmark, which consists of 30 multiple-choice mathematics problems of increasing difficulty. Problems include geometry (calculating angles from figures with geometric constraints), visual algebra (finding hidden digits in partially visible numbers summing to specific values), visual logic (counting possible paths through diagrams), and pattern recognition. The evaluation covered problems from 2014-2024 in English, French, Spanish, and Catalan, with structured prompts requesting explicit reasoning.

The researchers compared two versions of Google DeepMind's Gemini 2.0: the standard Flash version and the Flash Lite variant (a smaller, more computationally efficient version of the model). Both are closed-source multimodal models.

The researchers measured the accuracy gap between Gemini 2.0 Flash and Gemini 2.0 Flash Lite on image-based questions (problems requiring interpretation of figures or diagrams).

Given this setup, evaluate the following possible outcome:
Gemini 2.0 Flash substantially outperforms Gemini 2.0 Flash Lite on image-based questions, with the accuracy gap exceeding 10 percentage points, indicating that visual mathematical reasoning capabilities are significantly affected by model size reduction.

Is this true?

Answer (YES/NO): NO